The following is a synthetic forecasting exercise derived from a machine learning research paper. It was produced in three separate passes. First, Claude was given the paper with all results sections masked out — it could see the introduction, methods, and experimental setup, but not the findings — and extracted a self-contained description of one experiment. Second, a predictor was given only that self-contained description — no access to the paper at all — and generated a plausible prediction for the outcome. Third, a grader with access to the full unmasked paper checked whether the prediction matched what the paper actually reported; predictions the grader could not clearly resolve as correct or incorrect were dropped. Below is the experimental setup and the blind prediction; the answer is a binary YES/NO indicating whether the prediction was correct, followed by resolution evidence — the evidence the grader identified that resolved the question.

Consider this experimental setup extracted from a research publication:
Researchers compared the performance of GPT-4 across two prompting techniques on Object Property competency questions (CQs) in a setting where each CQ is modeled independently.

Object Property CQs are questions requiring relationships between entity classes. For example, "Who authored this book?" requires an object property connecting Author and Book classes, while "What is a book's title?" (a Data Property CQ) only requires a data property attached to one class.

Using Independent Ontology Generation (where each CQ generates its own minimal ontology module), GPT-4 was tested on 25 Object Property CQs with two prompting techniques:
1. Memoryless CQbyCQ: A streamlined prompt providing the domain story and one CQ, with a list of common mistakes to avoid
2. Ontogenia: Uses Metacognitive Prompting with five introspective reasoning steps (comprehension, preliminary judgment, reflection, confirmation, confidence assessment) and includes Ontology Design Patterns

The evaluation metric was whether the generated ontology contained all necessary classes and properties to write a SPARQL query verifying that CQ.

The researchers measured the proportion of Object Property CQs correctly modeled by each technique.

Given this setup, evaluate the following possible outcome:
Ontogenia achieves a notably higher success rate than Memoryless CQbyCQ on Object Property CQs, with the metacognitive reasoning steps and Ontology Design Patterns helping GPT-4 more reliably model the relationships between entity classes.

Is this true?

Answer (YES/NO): NO